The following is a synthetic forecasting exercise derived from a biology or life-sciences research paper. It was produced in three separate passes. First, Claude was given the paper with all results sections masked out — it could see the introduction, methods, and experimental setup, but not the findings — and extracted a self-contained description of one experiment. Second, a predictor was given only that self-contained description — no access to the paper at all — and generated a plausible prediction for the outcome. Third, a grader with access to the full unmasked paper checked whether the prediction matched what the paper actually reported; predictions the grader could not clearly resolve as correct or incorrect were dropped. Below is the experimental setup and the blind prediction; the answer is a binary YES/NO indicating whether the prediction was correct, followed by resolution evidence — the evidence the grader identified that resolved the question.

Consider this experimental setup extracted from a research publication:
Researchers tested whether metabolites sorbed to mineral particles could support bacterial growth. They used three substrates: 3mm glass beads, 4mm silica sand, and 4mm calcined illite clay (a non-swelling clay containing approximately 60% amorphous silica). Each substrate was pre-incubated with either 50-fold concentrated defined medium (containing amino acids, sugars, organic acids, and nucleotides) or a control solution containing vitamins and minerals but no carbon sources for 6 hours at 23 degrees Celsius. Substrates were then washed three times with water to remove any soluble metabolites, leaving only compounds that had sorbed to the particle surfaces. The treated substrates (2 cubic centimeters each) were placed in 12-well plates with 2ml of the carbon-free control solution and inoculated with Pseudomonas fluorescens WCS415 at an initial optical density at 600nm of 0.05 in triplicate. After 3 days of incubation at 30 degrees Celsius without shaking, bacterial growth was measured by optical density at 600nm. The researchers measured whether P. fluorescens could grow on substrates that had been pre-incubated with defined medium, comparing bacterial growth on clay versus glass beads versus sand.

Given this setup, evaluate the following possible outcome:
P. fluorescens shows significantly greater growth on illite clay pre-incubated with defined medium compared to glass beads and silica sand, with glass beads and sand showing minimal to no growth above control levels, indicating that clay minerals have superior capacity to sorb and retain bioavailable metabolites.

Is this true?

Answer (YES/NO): YES